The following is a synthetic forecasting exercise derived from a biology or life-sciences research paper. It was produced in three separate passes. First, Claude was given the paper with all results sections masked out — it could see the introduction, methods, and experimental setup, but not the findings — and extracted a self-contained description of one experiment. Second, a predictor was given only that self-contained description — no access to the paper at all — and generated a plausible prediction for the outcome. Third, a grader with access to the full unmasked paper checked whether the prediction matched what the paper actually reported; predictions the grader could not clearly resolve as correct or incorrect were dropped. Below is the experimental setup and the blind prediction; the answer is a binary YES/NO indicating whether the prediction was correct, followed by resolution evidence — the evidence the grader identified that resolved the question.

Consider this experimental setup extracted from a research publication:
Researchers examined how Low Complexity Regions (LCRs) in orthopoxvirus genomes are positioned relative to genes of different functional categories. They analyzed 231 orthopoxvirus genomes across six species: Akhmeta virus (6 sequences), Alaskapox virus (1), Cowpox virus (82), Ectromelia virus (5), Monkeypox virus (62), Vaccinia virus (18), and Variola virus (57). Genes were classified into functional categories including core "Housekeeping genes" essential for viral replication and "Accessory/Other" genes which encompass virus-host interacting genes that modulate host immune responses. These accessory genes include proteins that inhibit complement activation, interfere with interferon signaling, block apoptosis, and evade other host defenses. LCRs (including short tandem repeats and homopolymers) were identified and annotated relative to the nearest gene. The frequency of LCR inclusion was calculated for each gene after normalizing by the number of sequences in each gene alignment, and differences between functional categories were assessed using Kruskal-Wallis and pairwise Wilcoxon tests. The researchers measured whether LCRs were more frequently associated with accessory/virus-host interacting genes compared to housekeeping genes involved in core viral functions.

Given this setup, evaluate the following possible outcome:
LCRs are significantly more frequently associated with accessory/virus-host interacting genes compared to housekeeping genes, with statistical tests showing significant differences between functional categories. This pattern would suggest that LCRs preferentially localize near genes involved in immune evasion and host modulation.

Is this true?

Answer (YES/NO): YES